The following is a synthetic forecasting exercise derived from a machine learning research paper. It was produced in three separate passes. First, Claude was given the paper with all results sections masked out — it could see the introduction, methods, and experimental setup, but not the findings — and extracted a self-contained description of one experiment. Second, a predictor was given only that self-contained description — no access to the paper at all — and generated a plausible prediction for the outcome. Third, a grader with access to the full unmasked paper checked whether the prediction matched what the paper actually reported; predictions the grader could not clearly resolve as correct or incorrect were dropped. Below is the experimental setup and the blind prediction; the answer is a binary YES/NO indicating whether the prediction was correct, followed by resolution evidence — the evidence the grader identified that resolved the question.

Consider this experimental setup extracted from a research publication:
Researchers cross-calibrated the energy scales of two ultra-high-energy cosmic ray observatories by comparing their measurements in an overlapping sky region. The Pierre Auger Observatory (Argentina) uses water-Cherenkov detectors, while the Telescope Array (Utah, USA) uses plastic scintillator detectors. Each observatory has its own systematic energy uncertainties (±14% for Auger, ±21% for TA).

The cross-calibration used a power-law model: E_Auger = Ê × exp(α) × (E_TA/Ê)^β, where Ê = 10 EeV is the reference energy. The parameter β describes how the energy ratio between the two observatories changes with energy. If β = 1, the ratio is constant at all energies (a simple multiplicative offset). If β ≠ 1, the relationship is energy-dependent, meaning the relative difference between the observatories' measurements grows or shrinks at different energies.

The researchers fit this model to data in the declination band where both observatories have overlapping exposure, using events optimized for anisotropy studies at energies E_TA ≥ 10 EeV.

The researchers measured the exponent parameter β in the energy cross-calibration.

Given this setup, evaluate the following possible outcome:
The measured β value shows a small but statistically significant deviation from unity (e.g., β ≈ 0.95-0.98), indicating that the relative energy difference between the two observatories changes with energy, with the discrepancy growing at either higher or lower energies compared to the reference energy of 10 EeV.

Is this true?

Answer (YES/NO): YES